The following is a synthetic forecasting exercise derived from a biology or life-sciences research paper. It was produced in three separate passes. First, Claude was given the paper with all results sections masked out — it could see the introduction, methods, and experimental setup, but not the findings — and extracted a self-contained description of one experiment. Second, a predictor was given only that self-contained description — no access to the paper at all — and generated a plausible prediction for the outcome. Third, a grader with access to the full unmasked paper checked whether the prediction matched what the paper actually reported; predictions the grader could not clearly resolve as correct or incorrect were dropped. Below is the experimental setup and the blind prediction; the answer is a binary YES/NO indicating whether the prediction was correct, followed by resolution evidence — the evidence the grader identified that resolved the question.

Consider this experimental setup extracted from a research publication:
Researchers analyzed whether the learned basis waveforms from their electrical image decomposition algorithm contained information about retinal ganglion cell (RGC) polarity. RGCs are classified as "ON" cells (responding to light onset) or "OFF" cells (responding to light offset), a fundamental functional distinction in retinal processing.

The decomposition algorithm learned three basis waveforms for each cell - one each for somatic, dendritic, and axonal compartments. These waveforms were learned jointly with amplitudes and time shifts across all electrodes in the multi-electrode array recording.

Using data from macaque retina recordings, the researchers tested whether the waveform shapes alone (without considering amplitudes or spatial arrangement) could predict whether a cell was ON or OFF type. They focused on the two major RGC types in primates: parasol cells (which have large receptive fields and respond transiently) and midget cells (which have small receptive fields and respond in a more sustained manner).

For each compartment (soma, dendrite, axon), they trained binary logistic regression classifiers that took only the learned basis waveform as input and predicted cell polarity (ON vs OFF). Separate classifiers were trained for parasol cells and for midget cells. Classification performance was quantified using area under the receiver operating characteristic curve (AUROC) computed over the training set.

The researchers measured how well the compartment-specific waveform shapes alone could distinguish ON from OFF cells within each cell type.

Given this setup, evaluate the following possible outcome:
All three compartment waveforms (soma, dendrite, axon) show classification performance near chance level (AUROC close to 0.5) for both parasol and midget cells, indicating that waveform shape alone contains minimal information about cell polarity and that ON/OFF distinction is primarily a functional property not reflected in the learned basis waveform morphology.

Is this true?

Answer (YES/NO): NO